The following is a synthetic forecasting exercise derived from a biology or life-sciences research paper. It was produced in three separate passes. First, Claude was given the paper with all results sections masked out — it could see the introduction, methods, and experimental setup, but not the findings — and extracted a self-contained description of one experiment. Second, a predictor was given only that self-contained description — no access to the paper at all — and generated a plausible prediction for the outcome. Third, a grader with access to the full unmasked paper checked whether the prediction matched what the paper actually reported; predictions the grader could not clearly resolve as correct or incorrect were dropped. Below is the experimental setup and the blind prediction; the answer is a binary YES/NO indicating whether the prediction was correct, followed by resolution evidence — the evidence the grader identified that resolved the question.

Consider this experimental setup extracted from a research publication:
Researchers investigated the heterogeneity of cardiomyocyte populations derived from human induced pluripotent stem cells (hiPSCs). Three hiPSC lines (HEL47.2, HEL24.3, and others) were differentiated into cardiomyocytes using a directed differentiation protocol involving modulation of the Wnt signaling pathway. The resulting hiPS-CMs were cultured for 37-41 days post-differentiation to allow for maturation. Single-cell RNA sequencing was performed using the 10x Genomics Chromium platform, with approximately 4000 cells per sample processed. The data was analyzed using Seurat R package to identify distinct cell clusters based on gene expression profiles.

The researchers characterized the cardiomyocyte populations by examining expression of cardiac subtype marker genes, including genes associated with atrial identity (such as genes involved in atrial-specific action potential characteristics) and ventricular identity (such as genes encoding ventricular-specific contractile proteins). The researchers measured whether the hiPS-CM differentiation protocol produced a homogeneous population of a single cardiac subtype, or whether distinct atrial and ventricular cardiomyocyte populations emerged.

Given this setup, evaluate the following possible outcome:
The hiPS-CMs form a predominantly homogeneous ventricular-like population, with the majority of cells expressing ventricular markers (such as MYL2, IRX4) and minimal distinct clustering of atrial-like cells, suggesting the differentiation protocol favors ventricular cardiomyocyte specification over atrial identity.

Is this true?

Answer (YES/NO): NO